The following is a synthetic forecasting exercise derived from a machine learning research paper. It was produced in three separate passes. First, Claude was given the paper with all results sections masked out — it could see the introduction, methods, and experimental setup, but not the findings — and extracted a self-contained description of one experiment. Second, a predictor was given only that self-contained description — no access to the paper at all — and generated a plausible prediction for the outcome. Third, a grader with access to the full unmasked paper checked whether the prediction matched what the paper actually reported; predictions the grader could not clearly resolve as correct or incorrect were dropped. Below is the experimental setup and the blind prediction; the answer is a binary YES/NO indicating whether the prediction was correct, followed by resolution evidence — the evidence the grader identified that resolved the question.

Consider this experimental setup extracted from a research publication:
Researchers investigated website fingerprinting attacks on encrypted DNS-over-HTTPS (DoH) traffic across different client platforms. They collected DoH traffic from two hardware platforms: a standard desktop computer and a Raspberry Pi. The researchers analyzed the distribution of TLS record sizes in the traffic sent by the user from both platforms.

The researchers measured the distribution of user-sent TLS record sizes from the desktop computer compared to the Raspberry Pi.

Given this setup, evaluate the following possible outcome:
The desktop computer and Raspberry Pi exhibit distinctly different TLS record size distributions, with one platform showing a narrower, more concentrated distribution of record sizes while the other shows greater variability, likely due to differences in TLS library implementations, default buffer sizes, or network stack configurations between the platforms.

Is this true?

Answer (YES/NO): NO